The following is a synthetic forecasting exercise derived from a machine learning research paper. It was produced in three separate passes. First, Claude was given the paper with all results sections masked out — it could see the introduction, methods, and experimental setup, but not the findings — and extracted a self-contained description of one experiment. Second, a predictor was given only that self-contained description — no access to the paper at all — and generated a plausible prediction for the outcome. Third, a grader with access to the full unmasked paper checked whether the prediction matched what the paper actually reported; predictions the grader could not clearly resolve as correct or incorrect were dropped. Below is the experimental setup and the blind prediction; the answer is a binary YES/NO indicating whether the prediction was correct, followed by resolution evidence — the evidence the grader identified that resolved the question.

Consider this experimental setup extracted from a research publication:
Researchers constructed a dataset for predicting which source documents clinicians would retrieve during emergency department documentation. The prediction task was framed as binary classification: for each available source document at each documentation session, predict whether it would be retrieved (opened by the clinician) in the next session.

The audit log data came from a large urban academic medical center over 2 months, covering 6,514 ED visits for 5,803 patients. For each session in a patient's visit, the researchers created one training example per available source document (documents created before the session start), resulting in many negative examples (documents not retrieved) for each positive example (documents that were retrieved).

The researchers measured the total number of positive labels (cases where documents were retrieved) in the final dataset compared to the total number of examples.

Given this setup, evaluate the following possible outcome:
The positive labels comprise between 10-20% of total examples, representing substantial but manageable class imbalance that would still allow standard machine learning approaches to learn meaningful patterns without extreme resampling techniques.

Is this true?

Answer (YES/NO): NO